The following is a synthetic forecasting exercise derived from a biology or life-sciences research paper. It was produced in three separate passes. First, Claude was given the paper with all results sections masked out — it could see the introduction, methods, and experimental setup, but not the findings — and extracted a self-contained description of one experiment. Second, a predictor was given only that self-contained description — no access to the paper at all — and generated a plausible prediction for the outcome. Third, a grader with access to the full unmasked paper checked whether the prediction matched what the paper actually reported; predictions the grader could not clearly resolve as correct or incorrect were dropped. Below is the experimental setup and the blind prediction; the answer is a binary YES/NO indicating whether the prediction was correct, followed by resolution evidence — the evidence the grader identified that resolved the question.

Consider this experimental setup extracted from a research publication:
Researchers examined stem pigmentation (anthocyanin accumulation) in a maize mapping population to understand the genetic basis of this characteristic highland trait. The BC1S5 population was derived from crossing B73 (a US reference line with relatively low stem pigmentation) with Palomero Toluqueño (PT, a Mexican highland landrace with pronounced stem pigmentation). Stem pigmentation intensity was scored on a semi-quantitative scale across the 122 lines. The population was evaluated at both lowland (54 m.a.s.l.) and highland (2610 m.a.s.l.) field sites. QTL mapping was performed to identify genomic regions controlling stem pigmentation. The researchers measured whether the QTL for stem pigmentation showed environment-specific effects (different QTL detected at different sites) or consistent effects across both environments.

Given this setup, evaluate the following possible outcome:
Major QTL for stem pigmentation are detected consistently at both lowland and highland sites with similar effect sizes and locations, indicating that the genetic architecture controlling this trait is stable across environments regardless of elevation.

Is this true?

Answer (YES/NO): YES